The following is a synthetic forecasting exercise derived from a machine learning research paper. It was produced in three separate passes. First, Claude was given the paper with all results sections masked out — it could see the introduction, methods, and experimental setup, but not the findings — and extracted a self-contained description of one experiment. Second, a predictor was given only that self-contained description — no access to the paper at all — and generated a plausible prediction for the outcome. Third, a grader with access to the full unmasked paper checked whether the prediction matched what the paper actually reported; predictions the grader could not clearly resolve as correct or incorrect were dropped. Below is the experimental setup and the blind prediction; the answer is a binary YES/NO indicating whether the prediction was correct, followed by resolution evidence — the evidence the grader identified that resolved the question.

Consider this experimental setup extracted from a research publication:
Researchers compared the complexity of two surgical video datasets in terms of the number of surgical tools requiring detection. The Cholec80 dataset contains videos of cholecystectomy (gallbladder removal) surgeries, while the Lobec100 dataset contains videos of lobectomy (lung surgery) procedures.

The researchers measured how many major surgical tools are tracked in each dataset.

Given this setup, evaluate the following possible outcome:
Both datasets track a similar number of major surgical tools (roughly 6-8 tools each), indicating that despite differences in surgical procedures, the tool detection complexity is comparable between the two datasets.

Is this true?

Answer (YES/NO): NO